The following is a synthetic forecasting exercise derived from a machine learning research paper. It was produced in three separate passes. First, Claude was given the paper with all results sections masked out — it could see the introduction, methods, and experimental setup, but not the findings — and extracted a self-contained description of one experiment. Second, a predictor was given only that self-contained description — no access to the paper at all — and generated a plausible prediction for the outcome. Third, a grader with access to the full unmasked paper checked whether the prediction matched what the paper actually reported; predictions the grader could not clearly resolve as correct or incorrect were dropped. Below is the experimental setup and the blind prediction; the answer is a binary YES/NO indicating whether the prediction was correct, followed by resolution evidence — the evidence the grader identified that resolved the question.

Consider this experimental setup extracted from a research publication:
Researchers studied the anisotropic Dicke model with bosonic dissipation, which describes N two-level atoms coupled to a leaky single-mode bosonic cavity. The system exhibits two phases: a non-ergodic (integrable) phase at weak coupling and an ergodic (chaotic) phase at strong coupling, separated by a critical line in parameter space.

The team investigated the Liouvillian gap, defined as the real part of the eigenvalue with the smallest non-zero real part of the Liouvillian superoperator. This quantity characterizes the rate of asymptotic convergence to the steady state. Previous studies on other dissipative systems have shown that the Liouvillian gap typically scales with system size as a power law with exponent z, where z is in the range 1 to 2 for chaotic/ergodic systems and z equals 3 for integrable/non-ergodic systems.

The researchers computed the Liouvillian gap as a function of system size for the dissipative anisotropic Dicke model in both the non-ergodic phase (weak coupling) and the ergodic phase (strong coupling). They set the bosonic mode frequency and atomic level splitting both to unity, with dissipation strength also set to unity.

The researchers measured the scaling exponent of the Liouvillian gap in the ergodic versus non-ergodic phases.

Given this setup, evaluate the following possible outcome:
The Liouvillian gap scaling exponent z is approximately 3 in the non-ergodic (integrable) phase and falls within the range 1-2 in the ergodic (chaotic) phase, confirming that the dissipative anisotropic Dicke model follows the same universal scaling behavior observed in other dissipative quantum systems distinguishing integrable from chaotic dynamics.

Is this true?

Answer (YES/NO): NO